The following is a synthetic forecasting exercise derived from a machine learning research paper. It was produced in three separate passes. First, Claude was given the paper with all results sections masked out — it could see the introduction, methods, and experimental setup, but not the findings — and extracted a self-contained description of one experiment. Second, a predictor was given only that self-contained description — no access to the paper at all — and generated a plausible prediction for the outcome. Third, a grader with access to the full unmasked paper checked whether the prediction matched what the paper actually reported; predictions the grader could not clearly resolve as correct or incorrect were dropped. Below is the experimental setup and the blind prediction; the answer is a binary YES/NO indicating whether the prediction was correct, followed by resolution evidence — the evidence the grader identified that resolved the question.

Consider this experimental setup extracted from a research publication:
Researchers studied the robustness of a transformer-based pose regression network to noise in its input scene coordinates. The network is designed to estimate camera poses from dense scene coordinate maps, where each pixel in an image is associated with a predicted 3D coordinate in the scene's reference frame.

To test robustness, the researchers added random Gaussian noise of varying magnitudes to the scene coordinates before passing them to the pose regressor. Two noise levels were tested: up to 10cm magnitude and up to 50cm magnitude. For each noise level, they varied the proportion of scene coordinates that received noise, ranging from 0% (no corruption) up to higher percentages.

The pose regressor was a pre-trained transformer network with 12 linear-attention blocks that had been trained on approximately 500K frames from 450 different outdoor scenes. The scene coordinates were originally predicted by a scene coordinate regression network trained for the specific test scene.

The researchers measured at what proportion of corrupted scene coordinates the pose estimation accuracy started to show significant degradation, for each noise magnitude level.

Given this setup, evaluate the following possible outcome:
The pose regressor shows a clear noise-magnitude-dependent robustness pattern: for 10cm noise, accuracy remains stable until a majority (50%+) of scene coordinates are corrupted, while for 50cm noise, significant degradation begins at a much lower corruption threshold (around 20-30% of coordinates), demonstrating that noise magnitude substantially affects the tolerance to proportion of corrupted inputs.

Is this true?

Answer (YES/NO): NO